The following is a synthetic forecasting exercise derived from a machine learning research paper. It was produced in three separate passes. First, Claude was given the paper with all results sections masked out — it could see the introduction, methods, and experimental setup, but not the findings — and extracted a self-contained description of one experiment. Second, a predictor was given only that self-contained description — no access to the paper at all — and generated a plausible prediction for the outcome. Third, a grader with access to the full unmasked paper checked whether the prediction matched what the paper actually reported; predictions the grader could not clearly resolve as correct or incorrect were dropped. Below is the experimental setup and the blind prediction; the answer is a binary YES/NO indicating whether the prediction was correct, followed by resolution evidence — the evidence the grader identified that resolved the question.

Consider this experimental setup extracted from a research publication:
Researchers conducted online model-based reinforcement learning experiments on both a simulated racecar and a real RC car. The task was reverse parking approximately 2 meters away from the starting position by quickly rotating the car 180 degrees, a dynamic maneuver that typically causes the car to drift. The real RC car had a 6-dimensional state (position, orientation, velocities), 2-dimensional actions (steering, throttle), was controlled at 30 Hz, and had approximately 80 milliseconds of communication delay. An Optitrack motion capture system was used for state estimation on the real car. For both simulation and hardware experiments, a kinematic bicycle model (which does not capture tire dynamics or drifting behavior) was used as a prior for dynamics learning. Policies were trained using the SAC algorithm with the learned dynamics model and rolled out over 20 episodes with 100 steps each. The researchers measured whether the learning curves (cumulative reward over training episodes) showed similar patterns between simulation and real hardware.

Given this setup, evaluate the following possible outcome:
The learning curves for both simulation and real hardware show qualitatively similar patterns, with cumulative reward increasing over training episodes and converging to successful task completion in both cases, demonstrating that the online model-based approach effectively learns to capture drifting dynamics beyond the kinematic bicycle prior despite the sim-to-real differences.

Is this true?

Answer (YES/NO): YES